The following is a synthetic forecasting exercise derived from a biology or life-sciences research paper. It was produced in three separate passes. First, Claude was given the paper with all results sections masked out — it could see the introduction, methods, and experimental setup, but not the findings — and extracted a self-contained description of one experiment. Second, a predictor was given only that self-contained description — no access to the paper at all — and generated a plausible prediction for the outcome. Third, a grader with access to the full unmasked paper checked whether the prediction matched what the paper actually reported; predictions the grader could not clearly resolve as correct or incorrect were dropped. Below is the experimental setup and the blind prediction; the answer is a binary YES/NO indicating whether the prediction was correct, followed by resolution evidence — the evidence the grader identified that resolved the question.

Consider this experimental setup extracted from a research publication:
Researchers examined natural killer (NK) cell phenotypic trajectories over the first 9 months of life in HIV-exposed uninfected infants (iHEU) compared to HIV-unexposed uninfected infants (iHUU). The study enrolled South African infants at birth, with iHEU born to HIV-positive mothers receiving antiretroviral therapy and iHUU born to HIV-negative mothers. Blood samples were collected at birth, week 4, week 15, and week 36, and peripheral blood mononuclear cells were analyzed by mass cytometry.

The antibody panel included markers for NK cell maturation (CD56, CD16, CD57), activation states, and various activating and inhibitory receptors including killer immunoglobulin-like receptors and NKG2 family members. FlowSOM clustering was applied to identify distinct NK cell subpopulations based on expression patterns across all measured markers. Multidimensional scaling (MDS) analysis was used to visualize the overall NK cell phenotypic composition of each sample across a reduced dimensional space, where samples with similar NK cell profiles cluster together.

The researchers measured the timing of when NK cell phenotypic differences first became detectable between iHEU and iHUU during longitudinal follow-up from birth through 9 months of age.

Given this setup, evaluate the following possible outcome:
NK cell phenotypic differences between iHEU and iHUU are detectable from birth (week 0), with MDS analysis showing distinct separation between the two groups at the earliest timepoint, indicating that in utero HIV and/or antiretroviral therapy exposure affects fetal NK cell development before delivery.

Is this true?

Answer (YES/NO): NO